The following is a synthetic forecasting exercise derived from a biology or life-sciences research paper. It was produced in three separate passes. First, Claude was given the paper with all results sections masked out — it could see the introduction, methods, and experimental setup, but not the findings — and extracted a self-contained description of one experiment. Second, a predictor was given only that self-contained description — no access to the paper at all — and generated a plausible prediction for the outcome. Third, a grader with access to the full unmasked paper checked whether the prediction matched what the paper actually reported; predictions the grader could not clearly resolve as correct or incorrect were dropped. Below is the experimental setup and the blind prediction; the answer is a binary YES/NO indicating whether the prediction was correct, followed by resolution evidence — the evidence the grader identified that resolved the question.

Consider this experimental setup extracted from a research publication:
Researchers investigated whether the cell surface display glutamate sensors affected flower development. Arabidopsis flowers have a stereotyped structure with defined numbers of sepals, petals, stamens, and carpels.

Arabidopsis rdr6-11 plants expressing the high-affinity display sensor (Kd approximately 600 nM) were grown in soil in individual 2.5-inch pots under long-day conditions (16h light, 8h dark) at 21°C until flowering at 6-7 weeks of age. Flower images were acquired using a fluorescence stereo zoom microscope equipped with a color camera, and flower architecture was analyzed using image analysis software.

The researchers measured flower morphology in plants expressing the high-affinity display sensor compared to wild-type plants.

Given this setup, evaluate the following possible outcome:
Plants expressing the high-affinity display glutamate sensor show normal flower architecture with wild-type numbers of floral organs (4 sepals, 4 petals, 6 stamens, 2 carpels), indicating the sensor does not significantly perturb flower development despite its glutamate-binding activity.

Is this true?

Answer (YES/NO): NO